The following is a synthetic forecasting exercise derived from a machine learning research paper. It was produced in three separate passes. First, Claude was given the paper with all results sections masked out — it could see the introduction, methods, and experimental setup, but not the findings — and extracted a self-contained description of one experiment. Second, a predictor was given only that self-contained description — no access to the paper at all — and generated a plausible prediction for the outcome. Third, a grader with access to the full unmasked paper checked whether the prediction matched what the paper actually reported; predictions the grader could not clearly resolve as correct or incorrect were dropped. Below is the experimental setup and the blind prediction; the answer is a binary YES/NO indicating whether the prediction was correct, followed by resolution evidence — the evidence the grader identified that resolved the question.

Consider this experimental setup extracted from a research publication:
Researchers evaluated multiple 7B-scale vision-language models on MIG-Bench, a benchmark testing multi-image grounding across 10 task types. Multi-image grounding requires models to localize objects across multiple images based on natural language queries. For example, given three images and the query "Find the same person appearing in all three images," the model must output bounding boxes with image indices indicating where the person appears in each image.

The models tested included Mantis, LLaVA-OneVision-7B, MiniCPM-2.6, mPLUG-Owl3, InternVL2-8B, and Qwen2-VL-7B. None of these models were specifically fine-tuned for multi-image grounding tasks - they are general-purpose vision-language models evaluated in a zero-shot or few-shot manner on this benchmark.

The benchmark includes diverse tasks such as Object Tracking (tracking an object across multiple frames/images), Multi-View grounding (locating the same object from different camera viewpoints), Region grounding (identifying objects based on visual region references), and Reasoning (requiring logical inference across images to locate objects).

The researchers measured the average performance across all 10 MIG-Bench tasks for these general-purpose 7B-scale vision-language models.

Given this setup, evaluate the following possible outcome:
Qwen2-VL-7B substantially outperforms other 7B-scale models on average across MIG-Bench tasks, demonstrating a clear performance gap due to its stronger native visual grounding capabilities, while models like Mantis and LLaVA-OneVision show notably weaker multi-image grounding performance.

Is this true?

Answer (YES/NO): YES